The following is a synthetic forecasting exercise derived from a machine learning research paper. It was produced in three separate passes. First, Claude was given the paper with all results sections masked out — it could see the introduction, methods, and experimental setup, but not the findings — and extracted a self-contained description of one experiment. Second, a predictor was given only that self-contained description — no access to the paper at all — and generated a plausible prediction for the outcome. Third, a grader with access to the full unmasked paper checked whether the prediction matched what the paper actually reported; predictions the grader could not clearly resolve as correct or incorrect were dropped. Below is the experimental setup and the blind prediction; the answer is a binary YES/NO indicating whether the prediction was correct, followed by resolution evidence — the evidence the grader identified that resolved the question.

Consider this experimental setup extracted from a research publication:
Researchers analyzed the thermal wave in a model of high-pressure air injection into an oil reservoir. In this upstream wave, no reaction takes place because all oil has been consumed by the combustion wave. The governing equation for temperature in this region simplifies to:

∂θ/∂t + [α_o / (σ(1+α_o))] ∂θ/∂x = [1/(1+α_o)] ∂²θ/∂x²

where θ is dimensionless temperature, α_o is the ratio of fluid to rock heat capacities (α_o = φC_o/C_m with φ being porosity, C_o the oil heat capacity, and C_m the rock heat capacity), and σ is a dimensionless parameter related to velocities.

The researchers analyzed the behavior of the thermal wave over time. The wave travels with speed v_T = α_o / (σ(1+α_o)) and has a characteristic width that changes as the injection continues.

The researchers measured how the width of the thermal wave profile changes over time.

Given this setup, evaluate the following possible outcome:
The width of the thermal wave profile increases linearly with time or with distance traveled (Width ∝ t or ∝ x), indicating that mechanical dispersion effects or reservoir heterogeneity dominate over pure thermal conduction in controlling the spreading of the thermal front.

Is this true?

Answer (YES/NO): NO